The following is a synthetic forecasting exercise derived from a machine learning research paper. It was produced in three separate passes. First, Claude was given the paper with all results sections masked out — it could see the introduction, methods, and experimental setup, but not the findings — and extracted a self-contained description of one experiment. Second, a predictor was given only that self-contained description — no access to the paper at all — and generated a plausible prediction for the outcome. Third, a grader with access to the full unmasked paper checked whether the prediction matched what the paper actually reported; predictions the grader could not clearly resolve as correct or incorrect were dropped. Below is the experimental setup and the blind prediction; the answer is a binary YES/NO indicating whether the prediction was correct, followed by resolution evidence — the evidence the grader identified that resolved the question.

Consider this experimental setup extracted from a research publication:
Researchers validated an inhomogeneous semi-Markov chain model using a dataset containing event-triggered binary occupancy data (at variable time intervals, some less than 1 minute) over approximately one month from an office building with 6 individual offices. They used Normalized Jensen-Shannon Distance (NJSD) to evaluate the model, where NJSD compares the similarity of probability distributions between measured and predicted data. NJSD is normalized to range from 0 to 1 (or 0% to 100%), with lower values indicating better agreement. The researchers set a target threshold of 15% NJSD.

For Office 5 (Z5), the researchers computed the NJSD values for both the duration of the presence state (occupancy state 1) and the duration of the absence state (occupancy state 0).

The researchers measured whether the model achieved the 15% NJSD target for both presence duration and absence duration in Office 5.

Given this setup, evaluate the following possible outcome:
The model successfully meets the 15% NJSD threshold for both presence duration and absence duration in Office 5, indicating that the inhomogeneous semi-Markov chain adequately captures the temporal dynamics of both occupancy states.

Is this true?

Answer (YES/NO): NO